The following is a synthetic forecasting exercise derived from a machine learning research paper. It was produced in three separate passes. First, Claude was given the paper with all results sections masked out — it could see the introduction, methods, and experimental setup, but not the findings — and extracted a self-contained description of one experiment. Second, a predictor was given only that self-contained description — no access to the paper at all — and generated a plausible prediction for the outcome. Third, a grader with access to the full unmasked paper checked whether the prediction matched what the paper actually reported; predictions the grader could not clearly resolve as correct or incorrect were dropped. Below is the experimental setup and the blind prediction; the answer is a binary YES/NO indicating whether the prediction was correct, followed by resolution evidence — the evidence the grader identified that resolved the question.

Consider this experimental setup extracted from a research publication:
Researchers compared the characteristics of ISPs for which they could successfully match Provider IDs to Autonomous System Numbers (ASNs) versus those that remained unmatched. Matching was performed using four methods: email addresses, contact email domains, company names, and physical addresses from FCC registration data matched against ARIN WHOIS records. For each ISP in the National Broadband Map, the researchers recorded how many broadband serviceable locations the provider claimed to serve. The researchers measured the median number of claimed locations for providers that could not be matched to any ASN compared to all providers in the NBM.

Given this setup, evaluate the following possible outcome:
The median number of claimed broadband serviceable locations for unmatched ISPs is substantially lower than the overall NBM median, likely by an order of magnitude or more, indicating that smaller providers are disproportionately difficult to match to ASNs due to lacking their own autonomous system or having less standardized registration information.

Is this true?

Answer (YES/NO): NO